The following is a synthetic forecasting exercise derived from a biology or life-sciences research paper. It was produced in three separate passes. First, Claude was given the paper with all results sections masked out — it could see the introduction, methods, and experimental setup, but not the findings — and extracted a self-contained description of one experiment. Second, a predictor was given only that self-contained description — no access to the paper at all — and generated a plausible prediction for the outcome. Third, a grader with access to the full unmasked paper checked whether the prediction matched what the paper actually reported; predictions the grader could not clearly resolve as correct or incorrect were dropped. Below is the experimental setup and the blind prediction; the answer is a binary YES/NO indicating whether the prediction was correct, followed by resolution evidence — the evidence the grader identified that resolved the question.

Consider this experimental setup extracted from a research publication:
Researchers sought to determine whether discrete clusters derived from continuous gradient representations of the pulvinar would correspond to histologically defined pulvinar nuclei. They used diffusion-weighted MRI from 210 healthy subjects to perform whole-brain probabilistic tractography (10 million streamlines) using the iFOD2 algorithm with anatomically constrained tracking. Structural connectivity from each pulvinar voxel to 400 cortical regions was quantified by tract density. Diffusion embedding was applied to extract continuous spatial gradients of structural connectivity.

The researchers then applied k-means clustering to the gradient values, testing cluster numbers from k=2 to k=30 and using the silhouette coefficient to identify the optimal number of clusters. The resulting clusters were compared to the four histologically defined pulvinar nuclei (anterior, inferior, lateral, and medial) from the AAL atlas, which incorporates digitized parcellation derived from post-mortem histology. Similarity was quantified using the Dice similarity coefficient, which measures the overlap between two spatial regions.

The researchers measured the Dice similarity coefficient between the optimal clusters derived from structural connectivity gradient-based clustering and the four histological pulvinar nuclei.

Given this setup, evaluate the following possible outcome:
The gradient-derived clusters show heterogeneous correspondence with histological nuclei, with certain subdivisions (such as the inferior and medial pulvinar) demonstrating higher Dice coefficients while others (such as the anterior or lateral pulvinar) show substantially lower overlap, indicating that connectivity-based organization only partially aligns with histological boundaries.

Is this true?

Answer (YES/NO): NO